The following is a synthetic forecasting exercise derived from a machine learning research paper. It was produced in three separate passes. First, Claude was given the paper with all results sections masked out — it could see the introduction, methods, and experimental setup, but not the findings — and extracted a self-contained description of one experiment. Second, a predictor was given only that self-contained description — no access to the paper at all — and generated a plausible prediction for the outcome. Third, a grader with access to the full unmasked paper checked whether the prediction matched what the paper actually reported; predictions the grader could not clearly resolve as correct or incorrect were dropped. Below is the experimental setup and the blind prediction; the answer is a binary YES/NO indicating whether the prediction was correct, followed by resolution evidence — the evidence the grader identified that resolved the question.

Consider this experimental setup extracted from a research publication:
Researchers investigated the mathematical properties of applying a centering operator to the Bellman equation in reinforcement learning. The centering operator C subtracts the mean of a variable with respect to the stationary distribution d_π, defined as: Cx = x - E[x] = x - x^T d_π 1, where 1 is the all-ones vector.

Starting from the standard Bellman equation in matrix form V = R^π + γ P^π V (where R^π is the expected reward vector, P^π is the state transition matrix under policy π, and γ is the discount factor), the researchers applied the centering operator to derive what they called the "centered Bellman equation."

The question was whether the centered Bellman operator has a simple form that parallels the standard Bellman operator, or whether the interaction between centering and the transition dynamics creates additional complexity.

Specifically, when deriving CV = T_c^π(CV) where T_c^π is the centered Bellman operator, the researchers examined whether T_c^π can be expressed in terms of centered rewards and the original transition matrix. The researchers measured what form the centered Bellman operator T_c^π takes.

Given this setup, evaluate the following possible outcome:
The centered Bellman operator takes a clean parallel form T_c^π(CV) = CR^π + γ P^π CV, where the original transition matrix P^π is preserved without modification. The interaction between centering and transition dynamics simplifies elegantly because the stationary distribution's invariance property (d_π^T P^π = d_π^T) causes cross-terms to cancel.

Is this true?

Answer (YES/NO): YES